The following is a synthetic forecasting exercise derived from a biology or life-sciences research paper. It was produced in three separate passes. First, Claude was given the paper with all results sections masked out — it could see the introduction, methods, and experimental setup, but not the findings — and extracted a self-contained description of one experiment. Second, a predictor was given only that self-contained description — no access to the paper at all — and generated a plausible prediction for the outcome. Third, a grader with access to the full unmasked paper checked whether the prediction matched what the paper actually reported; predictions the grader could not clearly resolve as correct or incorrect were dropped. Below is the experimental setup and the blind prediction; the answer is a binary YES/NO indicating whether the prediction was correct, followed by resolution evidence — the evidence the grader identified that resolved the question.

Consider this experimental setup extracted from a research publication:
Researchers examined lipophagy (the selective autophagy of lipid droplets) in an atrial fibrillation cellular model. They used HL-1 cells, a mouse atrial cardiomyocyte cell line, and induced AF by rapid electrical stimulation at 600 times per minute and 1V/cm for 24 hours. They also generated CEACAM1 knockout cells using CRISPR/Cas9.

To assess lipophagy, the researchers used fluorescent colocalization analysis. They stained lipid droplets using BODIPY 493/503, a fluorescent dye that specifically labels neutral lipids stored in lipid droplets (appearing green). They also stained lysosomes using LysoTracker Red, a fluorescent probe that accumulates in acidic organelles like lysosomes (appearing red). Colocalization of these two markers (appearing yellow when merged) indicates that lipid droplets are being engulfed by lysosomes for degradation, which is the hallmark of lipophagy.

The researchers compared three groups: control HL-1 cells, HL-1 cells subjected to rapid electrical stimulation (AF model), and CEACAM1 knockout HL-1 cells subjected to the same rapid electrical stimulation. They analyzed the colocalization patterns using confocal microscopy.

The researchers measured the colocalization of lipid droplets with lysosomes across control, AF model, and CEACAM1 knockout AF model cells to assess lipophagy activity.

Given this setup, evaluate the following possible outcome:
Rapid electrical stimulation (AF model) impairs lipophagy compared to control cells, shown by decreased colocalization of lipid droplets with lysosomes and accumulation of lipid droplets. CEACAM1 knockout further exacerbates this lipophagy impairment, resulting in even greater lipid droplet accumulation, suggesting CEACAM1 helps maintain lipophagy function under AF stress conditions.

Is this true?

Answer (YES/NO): NO